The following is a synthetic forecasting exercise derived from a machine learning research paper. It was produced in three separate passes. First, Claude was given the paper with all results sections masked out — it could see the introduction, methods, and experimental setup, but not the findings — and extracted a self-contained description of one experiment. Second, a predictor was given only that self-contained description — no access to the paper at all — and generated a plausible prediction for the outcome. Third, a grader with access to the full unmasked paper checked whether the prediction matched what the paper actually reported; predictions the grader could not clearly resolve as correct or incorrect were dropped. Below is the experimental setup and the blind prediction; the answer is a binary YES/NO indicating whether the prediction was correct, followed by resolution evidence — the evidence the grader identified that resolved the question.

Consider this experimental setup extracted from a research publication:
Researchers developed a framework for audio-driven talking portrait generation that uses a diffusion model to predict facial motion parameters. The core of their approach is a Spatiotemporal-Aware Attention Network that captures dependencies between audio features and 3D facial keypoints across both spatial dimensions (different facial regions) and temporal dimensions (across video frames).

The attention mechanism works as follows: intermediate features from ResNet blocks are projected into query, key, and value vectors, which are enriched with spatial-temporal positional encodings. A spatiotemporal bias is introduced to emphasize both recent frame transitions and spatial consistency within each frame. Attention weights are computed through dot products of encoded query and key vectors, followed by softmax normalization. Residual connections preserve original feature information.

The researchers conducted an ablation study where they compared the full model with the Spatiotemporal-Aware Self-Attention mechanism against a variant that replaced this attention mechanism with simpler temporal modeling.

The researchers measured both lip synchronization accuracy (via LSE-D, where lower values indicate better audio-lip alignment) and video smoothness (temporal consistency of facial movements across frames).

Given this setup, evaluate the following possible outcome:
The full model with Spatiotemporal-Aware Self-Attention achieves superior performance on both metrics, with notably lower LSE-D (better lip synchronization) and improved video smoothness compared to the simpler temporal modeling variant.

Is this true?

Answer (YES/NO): YES